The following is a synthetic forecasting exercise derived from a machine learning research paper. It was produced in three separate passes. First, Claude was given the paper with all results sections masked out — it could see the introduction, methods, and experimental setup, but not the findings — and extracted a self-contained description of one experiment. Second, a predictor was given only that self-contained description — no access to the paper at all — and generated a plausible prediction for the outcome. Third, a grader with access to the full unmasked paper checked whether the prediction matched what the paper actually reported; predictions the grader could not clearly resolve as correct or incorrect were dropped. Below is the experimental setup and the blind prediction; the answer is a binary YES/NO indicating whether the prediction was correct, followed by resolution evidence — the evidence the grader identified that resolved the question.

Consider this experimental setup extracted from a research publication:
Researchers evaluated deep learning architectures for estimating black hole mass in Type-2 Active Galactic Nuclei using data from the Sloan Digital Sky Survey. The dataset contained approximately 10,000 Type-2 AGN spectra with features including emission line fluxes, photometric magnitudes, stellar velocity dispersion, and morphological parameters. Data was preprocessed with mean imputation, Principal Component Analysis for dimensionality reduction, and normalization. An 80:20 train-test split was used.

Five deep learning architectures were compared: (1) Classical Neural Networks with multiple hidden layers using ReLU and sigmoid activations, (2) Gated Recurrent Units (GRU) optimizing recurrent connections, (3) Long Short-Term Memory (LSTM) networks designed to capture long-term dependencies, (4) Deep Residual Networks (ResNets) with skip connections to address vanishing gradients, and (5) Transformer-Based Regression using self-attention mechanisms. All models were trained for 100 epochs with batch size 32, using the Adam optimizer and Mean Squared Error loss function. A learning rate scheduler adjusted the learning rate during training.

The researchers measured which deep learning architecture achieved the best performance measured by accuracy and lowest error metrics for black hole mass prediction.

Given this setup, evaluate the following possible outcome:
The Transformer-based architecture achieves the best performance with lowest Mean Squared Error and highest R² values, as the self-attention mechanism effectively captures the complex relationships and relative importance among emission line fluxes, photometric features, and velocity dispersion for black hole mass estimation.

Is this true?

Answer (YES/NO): NO